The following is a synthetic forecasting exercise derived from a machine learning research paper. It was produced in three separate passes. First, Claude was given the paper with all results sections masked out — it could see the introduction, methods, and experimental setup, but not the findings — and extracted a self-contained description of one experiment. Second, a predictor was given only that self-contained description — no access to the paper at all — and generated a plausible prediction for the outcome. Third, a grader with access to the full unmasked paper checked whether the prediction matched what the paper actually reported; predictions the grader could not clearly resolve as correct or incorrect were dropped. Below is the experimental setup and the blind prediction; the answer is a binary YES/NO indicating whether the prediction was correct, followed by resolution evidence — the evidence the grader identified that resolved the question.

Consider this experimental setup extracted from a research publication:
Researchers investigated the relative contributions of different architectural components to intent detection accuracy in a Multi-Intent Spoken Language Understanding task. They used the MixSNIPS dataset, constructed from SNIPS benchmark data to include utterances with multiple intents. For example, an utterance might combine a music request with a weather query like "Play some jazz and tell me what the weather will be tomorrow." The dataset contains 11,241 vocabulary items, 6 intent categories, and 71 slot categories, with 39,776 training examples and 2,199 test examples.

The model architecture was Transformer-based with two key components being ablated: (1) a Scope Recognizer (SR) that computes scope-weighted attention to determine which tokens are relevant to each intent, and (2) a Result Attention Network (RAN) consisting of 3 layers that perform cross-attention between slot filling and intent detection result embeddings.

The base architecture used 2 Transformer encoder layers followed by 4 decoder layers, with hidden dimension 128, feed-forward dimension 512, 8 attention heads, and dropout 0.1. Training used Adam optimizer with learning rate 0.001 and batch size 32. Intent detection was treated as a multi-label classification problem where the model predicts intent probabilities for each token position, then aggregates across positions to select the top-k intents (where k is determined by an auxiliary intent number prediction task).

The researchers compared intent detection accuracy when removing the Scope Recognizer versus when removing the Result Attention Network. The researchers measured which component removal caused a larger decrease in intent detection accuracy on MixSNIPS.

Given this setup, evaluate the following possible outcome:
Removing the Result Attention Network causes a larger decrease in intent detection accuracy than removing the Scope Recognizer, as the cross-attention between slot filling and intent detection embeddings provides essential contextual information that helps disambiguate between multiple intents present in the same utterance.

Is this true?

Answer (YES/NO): NO